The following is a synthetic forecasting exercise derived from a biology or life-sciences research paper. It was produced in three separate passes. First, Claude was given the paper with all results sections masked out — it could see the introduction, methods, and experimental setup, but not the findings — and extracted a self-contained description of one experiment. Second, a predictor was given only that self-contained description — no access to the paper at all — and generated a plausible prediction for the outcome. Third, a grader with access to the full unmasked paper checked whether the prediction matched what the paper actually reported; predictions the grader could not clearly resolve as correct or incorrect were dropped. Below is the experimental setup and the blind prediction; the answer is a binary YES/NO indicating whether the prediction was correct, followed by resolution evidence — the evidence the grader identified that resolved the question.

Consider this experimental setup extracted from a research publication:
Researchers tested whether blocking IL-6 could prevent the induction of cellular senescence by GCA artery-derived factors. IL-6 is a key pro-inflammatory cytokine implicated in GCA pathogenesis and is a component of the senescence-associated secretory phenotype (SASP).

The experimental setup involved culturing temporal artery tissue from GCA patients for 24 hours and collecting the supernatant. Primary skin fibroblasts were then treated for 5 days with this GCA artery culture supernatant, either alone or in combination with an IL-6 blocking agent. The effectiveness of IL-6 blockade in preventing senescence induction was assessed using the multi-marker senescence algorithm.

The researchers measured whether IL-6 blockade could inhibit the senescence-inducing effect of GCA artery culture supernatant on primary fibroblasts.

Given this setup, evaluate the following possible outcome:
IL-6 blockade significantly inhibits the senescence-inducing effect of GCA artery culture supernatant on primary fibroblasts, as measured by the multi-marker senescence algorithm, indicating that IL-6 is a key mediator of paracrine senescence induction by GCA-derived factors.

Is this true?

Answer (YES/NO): YES